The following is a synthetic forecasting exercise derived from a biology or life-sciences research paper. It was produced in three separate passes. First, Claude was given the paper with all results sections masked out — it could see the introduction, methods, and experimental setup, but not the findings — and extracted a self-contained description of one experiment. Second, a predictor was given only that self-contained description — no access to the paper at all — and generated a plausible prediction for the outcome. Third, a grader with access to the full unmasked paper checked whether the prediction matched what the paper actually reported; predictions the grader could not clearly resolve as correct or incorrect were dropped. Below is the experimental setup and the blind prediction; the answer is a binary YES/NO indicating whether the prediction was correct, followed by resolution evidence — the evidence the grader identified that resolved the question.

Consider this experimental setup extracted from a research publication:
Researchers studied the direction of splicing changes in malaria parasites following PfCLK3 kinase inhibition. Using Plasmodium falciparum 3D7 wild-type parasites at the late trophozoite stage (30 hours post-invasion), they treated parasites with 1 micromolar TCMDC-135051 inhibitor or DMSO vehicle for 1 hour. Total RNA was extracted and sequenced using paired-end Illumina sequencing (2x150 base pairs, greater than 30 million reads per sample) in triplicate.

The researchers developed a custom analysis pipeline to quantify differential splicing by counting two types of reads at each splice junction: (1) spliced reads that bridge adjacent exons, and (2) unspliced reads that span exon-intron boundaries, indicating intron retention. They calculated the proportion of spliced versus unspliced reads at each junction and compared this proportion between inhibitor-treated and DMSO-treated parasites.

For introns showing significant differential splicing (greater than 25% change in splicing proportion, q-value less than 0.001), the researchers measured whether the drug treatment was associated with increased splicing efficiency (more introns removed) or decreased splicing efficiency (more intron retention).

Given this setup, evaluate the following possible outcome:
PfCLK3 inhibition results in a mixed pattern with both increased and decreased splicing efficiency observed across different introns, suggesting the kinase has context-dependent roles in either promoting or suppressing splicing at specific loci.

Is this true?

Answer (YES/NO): NO